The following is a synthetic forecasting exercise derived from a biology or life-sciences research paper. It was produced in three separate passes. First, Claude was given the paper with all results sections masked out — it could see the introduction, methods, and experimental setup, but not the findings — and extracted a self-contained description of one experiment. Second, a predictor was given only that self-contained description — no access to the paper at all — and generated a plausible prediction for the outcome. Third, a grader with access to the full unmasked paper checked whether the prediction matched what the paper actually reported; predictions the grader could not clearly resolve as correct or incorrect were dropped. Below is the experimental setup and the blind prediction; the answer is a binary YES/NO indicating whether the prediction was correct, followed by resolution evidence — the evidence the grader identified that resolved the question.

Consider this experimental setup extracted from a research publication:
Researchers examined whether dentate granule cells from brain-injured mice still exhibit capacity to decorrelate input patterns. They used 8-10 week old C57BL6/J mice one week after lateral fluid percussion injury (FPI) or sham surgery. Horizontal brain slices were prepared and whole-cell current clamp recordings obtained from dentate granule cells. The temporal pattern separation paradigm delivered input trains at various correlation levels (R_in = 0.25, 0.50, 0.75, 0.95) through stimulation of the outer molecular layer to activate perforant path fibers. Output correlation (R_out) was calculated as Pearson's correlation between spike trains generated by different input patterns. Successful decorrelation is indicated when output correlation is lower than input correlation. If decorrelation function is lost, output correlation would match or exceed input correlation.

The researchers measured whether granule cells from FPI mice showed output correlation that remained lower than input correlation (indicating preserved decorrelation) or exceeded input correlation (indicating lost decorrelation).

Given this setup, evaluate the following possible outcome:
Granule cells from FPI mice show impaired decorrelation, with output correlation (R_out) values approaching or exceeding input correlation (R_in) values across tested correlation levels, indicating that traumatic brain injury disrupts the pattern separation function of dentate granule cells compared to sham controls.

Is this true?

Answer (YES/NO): NO